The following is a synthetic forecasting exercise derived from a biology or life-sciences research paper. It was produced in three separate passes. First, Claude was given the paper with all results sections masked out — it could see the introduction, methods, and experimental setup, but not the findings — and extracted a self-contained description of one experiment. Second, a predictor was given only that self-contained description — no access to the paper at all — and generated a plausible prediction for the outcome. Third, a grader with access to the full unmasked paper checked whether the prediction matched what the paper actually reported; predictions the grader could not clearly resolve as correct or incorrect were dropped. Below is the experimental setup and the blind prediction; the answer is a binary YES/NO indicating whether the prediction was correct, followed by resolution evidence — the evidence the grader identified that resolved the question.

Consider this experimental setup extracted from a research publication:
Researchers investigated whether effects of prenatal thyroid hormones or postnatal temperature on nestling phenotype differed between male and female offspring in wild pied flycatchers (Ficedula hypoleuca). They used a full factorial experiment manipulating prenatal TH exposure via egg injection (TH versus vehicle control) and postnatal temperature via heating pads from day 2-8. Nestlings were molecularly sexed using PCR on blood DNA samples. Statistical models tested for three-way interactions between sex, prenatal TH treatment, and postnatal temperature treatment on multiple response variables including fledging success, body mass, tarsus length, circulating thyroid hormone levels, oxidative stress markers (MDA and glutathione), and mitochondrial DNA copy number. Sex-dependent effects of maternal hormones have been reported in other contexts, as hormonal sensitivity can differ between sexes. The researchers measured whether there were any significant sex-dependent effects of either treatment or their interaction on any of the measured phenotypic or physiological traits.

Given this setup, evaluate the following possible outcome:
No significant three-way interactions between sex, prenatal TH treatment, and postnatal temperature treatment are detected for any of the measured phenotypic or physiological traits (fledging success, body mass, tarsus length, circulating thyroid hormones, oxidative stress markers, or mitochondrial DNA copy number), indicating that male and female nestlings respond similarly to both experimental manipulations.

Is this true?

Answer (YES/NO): YES